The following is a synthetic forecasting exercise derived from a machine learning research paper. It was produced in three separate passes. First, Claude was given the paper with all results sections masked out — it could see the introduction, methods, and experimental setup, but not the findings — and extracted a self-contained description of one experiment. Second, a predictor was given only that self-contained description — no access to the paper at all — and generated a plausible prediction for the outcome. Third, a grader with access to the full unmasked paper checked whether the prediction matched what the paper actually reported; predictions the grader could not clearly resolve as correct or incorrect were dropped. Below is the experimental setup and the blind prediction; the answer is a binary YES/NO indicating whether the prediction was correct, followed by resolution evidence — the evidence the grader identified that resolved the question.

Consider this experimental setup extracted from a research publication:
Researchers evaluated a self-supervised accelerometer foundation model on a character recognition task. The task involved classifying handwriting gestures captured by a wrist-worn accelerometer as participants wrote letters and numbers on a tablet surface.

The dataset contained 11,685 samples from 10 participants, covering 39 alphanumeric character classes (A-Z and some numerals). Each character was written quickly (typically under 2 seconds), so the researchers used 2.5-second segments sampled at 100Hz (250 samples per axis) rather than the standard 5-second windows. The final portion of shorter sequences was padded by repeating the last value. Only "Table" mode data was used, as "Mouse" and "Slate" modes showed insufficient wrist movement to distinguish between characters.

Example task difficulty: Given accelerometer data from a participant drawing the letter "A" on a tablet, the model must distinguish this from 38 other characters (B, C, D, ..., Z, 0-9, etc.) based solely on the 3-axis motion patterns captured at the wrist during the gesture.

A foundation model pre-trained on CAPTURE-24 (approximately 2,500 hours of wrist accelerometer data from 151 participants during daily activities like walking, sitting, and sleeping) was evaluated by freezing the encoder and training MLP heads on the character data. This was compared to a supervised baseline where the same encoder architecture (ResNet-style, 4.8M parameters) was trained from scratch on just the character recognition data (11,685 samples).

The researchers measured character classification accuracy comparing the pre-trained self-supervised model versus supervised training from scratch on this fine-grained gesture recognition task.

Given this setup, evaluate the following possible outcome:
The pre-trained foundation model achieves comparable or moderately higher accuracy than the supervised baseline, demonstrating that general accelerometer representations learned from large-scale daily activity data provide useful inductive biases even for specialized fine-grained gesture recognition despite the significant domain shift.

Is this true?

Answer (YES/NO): YES